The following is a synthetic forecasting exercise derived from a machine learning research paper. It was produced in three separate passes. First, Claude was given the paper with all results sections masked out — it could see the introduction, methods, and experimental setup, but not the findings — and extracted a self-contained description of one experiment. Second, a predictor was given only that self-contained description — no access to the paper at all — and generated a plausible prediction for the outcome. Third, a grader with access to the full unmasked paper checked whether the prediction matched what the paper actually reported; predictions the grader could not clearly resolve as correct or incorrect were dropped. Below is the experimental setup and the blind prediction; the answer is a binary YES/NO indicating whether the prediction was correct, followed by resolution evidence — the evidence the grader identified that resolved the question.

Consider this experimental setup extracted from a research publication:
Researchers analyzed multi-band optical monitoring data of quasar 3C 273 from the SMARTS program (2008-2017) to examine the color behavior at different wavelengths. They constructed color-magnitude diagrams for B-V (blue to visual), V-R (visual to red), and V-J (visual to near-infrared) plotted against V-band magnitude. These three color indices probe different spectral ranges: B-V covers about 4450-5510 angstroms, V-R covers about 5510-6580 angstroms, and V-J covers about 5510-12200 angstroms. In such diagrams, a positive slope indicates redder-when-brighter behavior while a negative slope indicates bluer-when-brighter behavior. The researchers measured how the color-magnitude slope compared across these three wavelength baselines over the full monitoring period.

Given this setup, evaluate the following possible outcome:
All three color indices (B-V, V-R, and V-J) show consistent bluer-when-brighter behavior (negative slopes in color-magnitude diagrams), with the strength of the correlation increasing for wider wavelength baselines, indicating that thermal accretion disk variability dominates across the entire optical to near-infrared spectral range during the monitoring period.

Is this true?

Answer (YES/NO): NO